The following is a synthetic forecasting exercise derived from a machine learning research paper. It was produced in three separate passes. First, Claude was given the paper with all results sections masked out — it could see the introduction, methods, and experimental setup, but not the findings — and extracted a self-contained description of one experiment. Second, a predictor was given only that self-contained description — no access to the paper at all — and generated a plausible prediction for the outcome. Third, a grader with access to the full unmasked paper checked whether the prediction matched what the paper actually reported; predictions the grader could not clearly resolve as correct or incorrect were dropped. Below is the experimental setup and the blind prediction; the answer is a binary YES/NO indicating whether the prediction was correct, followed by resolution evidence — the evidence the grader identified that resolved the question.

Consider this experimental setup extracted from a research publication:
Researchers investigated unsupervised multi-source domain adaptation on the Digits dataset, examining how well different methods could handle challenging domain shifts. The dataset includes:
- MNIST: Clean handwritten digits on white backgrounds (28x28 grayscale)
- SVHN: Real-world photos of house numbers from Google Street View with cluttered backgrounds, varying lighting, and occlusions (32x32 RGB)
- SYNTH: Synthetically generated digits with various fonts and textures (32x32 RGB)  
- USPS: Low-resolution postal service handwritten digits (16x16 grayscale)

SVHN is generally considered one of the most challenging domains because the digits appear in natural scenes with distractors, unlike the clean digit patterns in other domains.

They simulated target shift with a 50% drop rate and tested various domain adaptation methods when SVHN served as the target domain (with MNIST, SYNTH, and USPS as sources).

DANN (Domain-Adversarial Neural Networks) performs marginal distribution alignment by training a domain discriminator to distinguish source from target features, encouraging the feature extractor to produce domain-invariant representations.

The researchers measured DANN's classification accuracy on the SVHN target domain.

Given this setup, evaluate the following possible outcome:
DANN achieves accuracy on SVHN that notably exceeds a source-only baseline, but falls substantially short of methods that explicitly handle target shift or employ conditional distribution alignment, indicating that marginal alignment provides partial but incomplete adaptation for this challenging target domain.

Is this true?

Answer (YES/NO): NO